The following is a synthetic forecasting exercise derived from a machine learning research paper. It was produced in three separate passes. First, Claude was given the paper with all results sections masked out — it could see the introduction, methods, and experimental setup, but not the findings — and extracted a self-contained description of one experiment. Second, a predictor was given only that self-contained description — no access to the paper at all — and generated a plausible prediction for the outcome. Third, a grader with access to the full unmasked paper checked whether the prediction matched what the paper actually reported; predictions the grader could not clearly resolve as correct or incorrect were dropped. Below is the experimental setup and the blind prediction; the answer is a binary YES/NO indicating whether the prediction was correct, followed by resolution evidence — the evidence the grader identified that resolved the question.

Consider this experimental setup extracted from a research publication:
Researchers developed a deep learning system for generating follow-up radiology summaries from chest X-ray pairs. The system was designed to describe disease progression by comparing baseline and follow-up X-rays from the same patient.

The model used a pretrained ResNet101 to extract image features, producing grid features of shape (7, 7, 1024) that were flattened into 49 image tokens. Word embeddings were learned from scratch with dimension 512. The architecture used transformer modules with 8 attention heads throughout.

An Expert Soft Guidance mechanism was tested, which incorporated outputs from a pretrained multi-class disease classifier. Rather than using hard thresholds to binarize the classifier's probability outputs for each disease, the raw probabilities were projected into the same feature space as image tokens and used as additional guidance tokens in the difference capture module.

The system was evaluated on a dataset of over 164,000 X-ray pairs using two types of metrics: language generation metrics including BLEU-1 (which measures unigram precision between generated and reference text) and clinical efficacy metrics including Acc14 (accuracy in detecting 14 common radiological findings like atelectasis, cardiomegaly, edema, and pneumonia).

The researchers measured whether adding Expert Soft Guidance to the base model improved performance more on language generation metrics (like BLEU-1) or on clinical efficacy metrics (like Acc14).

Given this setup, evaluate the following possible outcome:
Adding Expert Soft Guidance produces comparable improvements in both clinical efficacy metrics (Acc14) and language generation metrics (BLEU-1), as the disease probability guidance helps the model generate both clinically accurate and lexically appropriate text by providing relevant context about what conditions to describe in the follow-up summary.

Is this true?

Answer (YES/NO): NO